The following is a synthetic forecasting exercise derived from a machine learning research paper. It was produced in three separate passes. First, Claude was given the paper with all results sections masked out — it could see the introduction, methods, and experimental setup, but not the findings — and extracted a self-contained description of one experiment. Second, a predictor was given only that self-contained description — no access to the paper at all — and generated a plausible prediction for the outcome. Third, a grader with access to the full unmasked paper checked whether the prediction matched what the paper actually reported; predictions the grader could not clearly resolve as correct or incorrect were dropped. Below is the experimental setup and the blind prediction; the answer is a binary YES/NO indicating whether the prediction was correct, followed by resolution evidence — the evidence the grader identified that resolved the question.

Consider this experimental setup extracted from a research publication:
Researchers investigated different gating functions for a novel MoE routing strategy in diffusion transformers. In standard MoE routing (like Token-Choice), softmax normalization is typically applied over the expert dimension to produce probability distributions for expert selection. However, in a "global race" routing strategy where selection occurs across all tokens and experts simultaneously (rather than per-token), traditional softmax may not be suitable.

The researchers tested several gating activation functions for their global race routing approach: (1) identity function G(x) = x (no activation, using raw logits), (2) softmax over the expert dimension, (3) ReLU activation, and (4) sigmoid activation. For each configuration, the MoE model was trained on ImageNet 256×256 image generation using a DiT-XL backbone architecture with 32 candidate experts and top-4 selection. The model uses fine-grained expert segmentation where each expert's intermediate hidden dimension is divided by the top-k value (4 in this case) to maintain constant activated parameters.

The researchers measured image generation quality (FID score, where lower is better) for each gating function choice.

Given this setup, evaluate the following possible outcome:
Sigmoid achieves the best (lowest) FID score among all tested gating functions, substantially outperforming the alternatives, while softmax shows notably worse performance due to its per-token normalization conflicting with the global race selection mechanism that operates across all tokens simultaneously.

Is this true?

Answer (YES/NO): NO